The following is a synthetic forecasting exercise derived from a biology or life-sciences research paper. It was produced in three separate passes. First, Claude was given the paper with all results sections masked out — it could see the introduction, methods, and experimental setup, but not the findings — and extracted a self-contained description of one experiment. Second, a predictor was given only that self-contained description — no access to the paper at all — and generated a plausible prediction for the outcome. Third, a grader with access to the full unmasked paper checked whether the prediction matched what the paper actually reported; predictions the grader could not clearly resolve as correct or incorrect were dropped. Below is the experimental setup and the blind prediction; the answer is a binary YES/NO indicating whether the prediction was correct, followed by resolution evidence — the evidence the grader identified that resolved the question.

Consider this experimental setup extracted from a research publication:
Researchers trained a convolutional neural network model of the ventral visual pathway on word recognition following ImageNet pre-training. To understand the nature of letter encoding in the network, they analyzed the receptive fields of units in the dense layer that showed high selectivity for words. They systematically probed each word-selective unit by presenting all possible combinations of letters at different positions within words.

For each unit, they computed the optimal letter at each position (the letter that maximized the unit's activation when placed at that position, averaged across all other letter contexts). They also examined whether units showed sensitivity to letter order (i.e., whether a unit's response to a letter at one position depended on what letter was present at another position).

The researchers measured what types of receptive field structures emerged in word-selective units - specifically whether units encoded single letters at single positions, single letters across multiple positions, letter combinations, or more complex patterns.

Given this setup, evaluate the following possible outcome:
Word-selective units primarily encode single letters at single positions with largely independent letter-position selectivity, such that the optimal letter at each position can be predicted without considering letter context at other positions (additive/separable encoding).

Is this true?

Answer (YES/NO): NO